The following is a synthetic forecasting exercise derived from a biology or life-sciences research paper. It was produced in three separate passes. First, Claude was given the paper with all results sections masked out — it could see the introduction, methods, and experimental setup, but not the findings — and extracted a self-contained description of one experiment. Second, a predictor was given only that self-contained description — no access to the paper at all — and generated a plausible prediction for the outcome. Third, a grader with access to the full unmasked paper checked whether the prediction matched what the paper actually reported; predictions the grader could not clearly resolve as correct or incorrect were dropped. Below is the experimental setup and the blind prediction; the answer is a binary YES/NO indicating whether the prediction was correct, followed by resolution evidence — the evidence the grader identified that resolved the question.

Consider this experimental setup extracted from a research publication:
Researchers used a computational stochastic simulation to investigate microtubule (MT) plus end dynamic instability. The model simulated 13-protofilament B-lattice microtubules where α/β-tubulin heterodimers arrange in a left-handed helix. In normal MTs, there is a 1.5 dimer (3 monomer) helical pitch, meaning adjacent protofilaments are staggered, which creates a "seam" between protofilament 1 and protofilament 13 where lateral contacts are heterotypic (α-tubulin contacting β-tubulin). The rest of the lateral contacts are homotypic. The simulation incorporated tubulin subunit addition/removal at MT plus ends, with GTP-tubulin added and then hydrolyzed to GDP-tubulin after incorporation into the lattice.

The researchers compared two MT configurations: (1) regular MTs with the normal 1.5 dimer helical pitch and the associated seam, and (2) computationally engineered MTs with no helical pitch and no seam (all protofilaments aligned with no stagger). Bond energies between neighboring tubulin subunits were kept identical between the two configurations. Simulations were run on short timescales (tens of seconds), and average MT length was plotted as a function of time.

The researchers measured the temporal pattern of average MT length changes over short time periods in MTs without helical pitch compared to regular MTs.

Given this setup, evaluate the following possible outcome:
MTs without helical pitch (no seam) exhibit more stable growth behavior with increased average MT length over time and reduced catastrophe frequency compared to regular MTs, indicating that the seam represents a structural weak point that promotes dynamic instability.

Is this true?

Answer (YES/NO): NO